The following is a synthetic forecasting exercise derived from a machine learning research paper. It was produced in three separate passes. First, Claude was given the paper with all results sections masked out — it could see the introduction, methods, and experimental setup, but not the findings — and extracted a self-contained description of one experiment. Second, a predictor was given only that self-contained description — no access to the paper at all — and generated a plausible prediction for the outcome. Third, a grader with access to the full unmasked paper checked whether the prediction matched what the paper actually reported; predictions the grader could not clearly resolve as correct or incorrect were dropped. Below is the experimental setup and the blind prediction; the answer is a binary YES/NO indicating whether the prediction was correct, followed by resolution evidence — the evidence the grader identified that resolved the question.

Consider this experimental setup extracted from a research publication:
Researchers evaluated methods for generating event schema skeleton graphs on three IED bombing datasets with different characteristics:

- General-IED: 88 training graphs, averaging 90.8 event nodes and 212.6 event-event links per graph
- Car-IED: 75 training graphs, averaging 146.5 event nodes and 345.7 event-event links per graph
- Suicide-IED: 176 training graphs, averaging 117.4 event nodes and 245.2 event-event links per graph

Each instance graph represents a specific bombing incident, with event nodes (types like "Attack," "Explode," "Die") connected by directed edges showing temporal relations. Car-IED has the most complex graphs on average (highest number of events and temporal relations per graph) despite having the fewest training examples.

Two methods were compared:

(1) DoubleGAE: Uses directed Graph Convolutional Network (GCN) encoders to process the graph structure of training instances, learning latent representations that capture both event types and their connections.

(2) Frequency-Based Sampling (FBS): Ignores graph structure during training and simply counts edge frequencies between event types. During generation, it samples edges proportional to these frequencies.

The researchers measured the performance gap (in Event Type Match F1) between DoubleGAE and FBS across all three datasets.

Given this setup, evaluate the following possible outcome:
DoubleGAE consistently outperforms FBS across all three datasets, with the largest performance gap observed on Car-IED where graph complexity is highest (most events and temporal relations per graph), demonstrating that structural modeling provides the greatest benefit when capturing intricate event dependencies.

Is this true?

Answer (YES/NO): YES